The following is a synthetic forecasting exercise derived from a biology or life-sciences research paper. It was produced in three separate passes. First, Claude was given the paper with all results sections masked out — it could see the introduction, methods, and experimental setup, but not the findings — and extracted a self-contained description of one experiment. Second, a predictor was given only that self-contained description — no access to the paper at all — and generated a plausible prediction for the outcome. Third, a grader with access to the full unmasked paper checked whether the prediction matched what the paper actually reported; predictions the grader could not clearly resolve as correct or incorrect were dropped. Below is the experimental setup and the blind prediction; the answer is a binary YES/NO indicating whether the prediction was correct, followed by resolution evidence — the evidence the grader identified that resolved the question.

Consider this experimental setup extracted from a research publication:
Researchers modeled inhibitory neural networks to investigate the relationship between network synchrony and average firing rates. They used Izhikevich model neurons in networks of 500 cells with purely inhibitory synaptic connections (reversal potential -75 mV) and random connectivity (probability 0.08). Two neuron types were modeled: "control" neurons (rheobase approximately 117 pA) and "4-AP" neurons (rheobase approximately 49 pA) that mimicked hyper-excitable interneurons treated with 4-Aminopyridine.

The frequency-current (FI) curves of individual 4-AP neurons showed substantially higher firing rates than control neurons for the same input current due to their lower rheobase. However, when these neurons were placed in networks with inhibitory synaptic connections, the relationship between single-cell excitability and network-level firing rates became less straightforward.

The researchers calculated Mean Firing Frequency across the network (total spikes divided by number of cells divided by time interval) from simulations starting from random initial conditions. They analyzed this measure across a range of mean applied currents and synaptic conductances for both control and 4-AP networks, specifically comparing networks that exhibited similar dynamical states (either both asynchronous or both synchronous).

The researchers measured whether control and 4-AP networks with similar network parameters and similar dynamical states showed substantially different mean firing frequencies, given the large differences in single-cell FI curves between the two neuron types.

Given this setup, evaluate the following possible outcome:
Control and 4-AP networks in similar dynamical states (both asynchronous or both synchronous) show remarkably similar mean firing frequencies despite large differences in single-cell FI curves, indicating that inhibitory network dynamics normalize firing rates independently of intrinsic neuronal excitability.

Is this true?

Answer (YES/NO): YES